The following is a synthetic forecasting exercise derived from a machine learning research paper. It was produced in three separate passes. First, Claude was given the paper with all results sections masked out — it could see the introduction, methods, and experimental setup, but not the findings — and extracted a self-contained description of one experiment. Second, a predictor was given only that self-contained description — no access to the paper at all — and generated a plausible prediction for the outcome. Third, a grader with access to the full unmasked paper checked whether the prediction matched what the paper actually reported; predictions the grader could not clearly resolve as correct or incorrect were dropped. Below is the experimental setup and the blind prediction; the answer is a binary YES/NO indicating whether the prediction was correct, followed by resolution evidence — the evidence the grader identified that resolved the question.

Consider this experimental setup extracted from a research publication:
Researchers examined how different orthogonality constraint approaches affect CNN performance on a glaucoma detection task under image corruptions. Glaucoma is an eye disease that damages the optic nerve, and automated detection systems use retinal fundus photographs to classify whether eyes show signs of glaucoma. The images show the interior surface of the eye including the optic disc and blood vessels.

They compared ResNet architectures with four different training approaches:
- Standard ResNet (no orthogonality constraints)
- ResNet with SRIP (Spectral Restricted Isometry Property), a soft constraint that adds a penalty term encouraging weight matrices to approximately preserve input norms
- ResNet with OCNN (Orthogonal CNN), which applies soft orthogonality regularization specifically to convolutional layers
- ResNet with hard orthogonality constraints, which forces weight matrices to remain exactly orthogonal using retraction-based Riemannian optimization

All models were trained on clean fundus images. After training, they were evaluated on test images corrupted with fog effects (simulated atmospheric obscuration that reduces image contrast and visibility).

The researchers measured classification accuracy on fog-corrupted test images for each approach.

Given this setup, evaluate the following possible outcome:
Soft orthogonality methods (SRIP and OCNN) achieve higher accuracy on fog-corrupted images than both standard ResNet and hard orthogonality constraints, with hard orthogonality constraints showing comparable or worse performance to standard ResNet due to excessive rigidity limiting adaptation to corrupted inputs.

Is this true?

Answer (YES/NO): NO